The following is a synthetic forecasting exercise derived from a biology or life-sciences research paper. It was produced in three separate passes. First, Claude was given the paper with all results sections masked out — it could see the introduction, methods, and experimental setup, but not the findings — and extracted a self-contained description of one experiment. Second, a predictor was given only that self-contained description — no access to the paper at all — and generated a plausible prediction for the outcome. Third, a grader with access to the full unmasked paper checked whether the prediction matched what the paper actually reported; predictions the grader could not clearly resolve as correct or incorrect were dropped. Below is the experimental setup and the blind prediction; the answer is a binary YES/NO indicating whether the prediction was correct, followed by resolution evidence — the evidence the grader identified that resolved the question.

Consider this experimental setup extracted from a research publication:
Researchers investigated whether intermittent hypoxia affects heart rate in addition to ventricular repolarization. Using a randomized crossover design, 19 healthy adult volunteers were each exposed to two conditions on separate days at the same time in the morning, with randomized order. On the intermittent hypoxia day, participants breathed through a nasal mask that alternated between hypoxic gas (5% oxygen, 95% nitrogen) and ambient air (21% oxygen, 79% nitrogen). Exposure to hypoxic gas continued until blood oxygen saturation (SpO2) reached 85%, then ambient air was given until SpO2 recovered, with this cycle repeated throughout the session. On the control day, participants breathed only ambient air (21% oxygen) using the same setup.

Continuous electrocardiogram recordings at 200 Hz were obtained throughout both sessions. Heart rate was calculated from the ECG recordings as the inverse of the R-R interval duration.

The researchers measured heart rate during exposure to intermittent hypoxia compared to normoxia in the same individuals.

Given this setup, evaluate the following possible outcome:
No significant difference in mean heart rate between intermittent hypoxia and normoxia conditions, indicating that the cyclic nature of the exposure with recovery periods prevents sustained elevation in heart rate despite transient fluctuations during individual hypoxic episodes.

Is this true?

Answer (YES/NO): NO